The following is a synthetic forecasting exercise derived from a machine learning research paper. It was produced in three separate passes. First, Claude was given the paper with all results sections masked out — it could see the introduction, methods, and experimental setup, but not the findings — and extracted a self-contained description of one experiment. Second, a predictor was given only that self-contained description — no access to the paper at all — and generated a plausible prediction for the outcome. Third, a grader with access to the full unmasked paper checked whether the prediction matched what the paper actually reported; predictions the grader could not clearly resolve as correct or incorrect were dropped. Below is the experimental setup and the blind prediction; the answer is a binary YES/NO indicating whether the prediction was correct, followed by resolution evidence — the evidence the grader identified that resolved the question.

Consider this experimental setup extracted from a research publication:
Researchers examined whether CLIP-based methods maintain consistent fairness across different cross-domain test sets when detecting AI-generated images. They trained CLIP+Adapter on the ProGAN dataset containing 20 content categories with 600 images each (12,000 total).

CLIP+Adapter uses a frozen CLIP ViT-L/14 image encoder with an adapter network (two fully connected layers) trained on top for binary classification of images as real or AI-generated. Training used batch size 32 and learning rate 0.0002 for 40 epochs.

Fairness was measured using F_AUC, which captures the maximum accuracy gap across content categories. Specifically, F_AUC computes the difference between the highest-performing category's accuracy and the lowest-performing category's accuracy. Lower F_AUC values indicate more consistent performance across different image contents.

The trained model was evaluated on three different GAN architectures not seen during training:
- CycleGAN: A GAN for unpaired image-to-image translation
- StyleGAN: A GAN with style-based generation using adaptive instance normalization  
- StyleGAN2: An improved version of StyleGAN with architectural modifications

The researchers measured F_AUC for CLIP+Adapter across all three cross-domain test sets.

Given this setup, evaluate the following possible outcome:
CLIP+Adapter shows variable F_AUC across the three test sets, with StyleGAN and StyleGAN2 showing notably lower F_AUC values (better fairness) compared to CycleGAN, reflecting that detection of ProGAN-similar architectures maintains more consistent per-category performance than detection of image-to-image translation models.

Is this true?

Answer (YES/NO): NO